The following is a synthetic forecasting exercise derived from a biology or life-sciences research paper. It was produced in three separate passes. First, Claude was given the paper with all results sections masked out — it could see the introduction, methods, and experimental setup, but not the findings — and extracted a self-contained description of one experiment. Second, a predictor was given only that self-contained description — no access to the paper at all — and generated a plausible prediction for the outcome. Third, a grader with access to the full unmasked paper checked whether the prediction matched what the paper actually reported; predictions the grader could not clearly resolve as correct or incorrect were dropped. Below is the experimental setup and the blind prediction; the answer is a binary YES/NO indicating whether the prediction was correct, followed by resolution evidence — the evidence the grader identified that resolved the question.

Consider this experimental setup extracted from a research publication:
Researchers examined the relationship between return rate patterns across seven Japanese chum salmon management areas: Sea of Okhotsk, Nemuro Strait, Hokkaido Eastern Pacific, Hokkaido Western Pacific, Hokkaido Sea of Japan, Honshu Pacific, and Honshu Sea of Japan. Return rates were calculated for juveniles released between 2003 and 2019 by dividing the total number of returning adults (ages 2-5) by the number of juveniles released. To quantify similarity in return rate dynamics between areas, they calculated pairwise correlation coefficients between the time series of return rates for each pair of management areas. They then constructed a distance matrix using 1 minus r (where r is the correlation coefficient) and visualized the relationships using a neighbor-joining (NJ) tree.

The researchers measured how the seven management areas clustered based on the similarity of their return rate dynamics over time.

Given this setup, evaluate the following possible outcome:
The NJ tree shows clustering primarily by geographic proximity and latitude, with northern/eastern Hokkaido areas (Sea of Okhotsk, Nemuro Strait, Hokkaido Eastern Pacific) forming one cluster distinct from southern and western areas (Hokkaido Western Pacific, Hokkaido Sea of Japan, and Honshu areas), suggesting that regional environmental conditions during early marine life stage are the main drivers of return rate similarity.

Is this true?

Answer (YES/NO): NO